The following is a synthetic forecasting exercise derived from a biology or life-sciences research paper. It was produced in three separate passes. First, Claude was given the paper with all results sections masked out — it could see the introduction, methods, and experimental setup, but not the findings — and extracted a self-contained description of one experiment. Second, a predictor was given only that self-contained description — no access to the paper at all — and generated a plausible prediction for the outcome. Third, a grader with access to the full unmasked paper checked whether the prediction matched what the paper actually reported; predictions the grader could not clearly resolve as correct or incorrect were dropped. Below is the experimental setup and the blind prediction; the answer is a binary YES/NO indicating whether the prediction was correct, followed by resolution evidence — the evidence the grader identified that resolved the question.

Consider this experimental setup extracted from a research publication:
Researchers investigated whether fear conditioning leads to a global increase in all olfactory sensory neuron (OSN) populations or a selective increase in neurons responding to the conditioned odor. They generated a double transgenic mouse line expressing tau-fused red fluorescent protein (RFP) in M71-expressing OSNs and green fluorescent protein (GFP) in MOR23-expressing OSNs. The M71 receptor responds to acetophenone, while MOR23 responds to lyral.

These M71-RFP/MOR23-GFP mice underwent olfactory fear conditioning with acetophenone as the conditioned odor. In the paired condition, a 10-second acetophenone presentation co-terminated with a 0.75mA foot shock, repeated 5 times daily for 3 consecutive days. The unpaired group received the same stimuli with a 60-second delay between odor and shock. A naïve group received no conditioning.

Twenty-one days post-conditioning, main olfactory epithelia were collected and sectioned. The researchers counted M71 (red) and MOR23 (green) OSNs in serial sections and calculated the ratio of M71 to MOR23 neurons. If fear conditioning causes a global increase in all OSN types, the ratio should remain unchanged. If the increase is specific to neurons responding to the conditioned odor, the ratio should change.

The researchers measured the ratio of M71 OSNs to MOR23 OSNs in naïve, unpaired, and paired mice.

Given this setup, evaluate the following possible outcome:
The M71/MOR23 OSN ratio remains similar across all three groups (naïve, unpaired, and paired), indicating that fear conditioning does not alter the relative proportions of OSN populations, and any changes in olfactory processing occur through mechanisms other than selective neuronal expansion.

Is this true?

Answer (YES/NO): NO